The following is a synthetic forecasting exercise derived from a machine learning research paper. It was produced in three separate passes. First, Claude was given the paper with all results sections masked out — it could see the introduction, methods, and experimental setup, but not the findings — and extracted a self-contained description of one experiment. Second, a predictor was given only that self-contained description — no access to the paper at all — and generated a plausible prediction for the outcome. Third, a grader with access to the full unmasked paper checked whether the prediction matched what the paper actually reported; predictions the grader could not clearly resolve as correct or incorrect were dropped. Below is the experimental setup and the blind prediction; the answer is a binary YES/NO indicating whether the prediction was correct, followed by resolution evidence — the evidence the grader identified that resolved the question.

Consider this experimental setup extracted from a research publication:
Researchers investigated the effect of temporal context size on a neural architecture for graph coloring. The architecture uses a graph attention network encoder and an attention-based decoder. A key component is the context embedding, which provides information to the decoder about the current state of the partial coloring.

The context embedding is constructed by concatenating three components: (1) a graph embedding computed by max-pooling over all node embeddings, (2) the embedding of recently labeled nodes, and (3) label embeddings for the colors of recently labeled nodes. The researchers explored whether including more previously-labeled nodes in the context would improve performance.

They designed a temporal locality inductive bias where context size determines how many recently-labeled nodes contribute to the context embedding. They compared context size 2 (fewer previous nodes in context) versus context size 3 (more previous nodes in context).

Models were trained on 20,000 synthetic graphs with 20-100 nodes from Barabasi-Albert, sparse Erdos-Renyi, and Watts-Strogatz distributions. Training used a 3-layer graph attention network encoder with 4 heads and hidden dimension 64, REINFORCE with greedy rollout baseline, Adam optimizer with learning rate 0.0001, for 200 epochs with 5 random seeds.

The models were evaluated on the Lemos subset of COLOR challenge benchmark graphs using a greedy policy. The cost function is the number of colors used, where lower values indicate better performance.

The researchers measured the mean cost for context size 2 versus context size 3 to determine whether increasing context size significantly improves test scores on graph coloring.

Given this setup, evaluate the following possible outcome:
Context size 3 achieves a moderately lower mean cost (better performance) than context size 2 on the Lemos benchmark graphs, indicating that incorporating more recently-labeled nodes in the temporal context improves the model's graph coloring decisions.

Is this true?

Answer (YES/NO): NO